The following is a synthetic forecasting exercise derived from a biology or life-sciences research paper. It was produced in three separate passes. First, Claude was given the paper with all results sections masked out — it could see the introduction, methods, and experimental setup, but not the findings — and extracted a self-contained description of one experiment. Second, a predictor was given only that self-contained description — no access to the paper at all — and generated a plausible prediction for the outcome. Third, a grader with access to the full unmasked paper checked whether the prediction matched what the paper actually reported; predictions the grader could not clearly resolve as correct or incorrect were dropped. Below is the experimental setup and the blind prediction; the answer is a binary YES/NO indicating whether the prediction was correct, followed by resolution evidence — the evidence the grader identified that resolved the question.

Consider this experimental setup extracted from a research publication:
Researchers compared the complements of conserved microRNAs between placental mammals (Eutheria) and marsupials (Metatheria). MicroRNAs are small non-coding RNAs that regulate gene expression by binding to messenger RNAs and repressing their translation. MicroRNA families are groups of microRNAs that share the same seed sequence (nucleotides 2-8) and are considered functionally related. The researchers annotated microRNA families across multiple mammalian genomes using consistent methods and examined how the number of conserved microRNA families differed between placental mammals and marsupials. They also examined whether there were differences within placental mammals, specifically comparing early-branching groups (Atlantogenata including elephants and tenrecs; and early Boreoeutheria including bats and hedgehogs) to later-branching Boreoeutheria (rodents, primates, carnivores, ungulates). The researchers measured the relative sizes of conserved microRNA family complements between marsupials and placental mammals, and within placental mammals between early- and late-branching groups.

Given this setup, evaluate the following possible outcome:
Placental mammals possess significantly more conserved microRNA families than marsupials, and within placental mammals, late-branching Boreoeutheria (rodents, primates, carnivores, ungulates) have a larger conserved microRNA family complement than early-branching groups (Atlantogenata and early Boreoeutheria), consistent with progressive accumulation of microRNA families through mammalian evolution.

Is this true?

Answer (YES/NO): YES